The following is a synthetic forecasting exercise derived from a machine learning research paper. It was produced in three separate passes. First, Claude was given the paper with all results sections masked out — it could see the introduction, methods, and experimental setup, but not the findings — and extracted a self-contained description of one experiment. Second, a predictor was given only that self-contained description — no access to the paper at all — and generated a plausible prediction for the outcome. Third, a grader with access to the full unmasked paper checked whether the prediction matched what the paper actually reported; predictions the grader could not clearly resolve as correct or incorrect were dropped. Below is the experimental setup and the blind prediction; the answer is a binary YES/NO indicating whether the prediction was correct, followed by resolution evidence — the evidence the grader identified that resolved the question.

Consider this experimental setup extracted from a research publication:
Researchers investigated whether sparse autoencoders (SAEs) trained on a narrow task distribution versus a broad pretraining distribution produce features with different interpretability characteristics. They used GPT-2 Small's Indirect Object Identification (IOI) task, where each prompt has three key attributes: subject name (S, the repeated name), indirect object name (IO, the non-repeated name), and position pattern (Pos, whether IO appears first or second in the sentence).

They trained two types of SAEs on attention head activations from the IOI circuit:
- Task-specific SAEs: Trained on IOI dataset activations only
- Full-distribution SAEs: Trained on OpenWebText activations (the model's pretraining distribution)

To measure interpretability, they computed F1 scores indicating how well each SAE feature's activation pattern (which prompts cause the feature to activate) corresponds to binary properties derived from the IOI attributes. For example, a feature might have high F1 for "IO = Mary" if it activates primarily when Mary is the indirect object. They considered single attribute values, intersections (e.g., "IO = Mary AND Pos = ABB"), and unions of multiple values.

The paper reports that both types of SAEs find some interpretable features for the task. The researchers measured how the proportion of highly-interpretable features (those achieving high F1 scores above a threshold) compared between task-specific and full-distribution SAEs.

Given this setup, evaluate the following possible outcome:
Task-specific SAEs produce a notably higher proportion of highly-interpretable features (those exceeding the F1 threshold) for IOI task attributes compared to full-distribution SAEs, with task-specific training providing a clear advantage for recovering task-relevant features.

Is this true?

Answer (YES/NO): NO